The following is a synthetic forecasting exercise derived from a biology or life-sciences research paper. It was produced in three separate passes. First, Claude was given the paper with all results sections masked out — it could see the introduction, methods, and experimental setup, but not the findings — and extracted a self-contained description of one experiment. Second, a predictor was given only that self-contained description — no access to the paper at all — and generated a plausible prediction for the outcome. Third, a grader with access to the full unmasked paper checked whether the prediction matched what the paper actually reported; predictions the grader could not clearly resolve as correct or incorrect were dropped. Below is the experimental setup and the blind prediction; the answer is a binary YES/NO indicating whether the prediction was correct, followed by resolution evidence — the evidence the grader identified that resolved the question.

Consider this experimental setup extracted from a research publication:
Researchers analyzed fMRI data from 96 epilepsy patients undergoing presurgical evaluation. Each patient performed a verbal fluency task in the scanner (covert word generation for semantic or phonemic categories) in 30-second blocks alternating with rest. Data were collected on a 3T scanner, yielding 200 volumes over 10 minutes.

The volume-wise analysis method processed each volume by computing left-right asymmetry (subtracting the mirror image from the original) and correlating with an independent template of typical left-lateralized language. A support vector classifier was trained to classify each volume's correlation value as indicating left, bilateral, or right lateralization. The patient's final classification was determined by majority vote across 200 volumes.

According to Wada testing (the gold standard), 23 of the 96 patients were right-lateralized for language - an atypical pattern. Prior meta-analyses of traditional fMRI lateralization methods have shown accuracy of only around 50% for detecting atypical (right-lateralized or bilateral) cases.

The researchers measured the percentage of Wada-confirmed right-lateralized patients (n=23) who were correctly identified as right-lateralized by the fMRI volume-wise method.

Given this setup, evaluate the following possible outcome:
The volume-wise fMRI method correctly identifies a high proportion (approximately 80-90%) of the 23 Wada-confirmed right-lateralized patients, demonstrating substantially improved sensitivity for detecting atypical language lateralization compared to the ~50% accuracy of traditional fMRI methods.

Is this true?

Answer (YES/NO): NO